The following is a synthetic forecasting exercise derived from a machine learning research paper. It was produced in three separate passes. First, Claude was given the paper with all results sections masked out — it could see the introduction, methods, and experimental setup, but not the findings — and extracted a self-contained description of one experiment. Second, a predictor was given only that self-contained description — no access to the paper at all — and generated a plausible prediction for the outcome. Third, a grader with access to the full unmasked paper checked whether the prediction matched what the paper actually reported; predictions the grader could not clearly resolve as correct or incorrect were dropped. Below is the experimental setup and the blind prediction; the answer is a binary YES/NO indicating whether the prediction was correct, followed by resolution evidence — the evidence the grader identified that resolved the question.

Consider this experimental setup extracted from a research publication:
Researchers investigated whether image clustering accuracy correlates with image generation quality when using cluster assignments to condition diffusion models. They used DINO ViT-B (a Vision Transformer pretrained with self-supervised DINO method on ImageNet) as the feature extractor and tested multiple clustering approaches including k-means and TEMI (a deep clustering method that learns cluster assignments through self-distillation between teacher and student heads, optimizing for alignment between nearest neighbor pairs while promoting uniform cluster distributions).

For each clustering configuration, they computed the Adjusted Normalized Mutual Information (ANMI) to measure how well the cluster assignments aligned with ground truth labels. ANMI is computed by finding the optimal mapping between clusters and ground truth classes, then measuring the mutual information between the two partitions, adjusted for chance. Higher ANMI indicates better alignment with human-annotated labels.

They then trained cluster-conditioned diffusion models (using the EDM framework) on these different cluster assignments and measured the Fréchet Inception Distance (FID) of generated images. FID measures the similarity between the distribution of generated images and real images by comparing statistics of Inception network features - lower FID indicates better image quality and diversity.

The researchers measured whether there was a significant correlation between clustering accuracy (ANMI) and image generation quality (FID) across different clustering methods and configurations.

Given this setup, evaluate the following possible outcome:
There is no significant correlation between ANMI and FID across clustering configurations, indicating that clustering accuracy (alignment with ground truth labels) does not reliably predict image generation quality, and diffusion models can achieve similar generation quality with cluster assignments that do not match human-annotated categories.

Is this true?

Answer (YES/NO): YES